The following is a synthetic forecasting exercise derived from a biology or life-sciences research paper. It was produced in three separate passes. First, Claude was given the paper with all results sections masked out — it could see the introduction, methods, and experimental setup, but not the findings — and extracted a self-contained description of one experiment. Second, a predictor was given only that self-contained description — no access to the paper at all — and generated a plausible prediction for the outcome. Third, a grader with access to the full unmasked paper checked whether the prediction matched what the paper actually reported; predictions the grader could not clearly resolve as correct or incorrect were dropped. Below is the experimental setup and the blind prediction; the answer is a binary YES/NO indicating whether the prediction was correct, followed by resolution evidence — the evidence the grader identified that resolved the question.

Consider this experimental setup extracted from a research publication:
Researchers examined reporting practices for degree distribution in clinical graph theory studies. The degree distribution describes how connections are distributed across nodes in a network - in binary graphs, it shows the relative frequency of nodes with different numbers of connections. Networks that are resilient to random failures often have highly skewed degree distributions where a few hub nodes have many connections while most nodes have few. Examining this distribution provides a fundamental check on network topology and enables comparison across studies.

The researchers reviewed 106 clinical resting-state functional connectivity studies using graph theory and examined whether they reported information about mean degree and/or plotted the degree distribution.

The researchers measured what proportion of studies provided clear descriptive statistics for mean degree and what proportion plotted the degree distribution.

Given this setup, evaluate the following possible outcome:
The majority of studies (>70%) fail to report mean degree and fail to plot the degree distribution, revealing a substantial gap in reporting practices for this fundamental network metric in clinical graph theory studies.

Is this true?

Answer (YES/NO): YES